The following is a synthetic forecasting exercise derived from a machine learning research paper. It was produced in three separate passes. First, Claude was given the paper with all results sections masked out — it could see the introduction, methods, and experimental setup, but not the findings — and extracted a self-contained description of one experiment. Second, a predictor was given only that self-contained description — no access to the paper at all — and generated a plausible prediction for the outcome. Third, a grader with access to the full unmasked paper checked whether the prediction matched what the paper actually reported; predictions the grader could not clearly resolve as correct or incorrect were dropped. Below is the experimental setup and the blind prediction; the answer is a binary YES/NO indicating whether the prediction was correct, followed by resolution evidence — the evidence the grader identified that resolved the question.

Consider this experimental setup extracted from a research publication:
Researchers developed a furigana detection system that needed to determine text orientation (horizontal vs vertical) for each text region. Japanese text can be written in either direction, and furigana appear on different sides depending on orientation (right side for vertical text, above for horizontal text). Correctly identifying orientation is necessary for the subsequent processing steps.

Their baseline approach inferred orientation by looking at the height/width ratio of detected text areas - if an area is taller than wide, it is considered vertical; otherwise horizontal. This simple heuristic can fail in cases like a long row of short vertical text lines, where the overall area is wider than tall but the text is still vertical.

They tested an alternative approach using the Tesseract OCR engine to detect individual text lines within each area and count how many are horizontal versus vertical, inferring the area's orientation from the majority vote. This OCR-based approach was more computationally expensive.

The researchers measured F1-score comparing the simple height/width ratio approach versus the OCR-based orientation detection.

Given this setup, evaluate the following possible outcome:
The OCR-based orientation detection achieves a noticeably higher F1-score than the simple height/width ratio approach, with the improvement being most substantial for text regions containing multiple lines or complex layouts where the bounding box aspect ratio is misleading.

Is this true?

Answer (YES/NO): NO